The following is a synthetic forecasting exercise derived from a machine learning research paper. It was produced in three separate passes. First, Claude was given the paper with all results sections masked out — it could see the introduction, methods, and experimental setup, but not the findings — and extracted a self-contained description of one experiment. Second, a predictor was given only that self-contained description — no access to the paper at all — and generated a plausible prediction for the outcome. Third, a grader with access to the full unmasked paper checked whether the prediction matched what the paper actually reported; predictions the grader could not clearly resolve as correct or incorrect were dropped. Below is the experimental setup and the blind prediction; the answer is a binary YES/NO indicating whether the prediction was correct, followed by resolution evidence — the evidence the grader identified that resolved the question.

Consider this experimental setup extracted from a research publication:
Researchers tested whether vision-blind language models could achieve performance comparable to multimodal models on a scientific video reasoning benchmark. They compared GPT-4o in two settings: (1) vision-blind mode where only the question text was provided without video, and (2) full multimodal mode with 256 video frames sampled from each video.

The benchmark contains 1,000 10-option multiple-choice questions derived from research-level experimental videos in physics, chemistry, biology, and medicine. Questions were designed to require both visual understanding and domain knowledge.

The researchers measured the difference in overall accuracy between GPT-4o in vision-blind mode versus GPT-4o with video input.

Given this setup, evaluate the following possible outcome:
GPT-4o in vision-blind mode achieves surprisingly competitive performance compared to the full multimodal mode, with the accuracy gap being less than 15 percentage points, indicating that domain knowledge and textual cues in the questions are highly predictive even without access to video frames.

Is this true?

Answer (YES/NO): NO